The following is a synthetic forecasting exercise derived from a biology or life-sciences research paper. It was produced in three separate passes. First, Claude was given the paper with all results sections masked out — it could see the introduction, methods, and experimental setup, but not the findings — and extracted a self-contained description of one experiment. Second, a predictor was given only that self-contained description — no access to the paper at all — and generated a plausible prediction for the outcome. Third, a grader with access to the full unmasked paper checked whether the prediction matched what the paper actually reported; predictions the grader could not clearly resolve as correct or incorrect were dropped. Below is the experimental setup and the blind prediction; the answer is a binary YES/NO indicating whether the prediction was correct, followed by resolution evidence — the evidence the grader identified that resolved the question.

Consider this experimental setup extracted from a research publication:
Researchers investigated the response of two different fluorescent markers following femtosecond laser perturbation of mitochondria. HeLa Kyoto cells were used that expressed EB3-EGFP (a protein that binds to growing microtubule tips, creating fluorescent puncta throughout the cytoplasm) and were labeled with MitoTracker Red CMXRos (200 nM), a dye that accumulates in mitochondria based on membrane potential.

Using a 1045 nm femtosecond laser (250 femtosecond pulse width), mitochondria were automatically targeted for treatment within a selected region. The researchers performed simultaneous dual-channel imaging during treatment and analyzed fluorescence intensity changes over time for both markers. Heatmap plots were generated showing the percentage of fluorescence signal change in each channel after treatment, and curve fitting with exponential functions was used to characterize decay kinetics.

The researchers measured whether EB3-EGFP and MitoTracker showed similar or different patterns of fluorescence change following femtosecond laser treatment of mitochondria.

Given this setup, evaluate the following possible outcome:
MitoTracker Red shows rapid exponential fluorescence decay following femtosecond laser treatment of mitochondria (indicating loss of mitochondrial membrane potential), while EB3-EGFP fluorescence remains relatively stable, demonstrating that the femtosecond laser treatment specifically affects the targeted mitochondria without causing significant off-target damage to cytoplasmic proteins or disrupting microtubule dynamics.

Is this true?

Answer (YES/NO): NO